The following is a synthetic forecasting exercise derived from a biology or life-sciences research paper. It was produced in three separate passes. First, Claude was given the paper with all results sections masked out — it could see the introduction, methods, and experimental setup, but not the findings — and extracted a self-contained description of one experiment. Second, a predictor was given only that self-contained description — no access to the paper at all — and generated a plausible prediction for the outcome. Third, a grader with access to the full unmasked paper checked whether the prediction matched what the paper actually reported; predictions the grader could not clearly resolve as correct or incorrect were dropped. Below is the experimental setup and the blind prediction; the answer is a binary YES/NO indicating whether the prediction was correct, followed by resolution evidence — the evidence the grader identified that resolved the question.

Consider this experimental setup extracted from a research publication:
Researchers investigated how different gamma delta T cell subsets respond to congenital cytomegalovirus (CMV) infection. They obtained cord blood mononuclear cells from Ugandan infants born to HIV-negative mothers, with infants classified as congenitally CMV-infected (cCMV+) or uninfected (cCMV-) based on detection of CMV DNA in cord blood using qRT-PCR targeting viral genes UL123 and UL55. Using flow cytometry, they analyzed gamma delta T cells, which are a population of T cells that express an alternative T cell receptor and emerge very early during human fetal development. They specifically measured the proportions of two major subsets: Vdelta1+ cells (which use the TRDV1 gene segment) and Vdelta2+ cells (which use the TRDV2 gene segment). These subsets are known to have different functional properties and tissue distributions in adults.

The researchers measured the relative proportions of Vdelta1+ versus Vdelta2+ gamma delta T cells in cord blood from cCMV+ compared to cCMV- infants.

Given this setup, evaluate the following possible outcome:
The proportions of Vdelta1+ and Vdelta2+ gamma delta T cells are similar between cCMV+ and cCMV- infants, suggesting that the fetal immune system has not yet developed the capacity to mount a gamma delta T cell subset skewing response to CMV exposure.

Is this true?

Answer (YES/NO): NO